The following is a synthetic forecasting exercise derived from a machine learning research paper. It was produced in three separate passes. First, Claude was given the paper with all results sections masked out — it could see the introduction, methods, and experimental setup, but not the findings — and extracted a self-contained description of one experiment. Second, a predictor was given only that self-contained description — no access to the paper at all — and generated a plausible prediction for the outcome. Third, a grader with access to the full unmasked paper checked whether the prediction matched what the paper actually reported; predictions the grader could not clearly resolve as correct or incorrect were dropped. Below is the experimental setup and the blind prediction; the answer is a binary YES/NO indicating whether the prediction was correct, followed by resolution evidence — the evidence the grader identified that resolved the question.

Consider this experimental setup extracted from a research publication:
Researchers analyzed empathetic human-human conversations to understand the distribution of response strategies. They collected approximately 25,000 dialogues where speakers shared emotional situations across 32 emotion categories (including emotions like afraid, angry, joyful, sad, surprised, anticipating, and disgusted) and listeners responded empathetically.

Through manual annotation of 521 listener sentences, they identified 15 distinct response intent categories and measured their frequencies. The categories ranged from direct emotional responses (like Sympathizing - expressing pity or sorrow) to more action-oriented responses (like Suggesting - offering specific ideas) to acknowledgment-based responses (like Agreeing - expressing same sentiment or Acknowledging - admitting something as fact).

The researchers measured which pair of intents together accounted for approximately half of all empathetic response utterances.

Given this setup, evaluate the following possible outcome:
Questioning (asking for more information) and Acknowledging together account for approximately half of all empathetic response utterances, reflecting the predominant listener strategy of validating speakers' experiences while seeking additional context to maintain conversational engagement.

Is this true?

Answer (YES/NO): YES